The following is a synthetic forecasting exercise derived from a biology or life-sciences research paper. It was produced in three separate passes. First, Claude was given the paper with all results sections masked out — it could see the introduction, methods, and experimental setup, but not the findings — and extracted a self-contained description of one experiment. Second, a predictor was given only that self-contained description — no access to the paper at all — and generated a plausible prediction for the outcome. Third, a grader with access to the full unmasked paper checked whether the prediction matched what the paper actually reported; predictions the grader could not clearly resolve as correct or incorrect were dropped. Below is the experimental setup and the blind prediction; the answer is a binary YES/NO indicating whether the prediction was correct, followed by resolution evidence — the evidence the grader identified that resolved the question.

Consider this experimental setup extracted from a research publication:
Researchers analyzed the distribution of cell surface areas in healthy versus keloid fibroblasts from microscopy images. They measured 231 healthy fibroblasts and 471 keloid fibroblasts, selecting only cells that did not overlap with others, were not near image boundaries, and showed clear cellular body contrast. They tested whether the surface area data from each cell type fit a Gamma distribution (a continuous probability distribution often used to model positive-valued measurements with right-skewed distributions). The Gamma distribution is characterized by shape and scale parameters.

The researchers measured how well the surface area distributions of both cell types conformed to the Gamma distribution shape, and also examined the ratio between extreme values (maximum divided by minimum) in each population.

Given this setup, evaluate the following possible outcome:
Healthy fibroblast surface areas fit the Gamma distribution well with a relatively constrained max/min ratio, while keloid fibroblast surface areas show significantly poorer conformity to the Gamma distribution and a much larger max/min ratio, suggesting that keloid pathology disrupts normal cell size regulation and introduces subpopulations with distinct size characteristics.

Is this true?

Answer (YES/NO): NO